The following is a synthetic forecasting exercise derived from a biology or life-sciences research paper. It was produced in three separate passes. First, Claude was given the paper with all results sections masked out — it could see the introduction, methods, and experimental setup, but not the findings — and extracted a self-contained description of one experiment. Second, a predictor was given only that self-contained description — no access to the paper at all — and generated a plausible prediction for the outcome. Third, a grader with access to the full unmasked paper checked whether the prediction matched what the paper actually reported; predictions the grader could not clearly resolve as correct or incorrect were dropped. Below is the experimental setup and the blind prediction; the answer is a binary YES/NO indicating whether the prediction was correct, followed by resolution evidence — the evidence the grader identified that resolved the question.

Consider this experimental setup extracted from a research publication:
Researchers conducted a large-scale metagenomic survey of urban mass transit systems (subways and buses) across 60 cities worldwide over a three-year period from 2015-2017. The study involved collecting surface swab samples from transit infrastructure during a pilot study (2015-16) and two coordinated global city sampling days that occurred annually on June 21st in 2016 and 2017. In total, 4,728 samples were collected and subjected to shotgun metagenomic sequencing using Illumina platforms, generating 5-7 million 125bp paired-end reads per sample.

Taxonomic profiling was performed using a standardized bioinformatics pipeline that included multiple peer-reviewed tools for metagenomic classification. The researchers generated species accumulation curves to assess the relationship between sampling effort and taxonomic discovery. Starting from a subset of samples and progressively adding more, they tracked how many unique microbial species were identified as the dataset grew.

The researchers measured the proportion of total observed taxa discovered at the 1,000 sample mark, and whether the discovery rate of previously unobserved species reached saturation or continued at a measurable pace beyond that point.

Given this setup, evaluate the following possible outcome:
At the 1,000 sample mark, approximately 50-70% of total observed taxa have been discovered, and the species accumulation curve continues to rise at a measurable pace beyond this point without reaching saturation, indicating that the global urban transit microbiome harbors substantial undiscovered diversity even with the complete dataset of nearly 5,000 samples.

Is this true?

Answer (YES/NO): NO